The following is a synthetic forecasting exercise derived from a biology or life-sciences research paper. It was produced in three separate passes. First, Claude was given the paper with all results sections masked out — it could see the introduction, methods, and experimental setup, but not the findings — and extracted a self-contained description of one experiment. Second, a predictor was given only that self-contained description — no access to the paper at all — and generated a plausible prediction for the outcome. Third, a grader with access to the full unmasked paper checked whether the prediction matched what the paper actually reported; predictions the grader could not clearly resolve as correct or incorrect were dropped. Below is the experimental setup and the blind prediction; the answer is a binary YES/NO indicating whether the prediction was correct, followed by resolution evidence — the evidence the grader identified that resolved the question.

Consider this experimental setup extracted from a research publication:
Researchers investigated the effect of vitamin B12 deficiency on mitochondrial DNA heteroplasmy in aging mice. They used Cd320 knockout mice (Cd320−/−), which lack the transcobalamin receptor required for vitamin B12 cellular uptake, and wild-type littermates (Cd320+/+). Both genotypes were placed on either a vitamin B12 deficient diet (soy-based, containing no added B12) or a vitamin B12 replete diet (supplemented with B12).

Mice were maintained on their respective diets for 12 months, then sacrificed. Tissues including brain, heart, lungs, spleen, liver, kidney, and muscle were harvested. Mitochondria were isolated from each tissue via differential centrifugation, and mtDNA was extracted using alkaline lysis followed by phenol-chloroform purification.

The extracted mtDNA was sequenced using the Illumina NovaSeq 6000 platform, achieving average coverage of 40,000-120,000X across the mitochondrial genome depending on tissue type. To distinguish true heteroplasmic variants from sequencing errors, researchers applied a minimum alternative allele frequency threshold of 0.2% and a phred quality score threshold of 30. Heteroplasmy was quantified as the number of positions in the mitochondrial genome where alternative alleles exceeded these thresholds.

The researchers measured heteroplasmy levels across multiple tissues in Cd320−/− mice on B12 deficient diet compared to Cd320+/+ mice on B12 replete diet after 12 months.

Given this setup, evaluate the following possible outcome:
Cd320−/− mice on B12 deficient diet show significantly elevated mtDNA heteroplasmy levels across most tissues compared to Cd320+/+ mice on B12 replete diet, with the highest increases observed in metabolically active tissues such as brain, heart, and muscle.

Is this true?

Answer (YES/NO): NO